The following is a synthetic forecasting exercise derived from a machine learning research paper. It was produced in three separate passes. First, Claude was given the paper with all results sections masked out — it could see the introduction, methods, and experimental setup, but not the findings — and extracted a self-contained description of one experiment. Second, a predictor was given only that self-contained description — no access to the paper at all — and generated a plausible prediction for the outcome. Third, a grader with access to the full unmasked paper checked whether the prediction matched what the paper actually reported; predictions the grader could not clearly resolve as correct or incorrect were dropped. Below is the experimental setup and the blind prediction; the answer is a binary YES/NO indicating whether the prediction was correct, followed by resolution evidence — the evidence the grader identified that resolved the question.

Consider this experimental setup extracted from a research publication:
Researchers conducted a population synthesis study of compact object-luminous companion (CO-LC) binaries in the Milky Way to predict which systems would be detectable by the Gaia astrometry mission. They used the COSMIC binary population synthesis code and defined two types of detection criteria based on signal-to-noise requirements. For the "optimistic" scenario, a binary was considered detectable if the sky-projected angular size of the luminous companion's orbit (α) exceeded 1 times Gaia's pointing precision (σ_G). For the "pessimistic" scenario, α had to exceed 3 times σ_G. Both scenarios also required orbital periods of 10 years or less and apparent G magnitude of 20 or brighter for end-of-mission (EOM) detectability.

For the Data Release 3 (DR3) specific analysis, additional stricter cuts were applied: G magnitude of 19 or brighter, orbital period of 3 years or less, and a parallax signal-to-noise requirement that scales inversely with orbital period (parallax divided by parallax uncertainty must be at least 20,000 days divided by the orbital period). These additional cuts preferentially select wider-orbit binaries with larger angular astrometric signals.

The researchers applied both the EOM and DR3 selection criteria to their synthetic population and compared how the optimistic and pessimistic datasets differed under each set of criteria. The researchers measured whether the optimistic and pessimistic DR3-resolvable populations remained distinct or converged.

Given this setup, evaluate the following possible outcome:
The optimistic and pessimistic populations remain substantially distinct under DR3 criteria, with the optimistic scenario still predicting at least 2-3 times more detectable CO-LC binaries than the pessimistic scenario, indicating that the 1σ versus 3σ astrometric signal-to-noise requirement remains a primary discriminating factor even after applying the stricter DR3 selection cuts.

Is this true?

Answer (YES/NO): NO